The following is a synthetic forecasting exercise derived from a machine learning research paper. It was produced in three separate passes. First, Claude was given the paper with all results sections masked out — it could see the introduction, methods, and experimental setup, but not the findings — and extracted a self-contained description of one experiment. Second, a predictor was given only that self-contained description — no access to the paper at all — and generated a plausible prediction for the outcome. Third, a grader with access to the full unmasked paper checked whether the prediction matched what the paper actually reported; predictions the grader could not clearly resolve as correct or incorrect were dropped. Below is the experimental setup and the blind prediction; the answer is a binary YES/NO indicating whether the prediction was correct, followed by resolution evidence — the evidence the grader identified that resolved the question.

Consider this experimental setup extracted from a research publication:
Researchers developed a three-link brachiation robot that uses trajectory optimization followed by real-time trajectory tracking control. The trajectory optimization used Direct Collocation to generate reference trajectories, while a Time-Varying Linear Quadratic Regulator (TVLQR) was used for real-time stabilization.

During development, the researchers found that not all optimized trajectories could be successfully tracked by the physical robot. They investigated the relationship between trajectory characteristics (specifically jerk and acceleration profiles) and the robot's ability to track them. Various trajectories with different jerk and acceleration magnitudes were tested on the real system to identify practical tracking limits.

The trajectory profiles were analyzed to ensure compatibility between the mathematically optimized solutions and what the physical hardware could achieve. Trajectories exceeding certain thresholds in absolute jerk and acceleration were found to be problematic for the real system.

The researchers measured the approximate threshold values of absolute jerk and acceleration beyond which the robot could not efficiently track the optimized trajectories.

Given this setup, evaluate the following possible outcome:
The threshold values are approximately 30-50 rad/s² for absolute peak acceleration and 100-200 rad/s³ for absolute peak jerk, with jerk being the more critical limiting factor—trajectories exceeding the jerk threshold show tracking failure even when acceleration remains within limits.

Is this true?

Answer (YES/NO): NO